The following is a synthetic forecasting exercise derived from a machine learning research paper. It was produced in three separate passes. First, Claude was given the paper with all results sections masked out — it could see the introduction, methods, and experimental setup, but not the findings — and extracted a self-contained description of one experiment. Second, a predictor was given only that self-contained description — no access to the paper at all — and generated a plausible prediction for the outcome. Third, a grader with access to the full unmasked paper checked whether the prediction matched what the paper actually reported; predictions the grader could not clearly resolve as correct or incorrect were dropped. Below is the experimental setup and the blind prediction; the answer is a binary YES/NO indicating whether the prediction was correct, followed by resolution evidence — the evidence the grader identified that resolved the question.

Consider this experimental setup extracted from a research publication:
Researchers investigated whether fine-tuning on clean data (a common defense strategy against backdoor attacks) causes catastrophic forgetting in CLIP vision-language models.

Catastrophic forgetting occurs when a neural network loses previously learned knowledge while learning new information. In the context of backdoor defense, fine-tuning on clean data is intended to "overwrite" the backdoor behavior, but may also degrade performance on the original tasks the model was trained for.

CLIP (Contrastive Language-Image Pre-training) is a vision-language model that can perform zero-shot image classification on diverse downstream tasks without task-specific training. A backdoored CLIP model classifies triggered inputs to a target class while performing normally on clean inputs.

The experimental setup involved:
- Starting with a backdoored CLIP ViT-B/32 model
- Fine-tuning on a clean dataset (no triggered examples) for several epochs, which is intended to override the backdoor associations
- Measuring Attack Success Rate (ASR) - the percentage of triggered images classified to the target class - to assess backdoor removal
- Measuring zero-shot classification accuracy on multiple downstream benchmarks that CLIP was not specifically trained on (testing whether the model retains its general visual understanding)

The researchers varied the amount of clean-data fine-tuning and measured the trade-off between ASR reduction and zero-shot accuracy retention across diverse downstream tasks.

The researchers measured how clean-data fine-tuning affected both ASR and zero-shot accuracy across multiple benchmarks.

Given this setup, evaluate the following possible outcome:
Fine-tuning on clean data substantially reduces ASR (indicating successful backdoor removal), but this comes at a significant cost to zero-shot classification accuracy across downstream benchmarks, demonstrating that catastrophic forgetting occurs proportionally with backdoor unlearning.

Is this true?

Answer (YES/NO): NO